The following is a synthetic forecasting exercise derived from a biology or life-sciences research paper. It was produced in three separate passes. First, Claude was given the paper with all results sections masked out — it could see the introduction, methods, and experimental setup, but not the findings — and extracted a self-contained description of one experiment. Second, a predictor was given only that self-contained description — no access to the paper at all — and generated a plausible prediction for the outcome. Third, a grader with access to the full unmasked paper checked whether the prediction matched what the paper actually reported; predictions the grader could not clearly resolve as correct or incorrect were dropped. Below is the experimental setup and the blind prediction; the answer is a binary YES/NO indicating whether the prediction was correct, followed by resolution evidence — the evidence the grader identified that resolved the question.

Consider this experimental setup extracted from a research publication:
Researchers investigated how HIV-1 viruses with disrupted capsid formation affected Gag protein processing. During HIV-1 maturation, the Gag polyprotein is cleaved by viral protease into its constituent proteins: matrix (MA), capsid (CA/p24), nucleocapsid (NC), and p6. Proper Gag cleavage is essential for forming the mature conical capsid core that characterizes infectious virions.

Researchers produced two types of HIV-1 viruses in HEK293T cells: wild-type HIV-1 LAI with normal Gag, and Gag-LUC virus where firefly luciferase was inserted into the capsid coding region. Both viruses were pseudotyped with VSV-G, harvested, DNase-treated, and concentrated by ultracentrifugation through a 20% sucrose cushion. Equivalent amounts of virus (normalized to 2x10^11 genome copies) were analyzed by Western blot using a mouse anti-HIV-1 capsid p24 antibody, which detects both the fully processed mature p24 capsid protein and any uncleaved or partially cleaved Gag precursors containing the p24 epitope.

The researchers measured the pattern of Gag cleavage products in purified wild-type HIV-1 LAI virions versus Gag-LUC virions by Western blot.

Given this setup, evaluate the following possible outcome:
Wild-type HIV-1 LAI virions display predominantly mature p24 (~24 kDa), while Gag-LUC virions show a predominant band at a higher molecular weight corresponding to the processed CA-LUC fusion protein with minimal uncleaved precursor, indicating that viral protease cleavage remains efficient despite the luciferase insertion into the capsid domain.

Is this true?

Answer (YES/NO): NO